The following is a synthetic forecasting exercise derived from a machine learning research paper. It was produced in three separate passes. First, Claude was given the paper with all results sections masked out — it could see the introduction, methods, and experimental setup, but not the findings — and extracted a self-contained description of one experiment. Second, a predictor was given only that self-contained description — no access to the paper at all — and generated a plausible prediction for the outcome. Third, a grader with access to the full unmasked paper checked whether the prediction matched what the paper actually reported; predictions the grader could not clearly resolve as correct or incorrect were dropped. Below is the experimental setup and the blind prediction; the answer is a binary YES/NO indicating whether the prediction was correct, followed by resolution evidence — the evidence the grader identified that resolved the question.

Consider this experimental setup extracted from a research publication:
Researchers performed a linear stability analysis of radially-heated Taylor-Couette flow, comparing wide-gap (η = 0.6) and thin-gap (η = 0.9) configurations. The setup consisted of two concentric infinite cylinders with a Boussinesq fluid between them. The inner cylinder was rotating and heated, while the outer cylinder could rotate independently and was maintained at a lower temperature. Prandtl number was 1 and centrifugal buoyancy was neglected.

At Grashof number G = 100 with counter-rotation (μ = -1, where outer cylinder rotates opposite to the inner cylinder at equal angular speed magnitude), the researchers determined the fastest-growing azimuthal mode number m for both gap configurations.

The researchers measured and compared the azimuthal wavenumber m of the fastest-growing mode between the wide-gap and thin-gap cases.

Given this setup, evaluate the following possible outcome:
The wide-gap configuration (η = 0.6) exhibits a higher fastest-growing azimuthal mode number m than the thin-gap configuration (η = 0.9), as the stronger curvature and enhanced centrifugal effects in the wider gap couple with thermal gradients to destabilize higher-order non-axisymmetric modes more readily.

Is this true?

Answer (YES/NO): NO